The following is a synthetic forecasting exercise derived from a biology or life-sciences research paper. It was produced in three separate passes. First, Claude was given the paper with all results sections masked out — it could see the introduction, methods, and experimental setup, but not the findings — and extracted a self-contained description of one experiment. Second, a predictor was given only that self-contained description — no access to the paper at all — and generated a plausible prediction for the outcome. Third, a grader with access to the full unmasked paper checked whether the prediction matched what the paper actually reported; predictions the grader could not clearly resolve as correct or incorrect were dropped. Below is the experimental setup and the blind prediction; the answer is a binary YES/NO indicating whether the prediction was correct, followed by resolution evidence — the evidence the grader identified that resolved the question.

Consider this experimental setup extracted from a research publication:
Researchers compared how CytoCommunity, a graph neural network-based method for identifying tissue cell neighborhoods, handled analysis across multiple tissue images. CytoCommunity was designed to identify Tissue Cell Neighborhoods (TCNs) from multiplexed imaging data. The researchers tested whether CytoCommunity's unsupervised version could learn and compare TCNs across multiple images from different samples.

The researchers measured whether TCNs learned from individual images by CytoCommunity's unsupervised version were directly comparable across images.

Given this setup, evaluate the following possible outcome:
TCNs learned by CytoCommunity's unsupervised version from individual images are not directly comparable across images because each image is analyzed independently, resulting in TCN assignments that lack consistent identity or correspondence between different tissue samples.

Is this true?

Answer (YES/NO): YES